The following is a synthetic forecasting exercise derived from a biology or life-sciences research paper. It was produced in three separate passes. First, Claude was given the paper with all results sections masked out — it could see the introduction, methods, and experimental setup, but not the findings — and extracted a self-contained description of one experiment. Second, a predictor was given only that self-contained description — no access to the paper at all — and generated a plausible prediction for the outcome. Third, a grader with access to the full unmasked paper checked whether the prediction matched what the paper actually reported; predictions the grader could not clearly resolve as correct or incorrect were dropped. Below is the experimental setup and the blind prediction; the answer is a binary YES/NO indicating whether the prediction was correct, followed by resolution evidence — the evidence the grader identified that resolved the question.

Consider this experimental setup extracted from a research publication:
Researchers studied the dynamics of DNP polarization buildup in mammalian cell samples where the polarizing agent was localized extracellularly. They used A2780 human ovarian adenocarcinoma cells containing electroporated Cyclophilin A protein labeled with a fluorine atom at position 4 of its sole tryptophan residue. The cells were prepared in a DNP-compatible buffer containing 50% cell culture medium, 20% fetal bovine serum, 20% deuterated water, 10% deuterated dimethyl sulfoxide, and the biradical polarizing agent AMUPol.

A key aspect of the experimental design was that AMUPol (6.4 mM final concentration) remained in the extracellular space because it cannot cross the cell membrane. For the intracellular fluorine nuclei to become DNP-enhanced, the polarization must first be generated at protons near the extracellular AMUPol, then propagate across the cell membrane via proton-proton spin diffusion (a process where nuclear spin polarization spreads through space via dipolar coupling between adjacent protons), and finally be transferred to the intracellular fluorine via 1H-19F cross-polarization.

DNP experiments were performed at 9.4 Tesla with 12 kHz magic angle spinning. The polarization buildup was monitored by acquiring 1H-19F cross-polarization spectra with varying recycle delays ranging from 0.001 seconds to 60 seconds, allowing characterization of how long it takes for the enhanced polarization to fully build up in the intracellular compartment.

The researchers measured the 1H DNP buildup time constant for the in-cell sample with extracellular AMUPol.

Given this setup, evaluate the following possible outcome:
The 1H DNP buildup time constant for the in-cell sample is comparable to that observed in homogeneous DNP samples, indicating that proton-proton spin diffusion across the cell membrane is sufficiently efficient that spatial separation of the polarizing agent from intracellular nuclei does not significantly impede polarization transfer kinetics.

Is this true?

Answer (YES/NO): NO